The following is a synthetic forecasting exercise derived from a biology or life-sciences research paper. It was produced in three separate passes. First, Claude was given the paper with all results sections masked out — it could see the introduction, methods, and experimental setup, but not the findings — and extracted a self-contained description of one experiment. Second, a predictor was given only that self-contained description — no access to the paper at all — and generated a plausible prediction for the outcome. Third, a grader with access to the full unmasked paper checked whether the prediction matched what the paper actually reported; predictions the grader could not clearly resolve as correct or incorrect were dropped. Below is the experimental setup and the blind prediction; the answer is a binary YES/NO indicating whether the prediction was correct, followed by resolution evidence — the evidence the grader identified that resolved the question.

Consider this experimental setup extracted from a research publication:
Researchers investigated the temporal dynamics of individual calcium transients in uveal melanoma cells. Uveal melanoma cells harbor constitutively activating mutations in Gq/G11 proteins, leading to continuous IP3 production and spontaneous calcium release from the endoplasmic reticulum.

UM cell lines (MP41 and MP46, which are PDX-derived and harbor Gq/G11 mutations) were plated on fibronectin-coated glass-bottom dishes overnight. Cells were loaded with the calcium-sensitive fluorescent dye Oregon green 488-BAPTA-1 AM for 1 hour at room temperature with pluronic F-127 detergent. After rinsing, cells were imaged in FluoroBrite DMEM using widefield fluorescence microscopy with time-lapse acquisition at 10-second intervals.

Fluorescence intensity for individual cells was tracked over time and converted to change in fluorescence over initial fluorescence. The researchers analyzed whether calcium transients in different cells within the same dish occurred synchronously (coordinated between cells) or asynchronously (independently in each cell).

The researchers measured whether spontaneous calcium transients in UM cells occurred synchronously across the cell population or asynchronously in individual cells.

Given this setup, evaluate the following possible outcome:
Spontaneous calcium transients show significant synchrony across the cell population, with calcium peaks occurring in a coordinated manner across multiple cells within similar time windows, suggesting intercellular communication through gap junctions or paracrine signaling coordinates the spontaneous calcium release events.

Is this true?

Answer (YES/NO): NO